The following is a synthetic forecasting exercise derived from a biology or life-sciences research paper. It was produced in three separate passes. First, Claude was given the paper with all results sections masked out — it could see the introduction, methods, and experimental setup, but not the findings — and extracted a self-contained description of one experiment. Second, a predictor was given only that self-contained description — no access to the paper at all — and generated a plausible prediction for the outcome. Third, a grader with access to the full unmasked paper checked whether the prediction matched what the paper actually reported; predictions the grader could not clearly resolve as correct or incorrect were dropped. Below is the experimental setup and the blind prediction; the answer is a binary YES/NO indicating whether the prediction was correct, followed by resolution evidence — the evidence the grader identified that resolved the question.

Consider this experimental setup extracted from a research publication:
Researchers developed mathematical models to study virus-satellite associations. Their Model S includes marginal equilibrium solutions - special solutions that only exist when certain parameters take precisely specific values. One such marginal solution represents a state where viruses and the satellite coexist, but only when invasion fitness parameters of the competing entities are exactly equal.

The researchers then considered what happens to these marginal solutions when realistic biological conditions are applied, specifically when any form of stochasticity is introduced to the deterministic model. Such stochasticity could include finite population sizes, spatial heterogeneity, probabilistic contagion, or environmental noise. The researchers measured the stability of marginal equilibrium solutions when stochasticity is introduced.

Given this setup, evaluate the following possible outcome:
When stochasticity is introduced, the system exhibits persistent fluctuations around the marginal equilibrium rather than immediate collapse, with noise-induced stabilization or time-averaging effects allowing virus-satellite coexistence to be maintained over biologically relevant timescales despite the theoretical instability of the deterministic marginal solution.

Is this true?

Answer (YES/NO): NO